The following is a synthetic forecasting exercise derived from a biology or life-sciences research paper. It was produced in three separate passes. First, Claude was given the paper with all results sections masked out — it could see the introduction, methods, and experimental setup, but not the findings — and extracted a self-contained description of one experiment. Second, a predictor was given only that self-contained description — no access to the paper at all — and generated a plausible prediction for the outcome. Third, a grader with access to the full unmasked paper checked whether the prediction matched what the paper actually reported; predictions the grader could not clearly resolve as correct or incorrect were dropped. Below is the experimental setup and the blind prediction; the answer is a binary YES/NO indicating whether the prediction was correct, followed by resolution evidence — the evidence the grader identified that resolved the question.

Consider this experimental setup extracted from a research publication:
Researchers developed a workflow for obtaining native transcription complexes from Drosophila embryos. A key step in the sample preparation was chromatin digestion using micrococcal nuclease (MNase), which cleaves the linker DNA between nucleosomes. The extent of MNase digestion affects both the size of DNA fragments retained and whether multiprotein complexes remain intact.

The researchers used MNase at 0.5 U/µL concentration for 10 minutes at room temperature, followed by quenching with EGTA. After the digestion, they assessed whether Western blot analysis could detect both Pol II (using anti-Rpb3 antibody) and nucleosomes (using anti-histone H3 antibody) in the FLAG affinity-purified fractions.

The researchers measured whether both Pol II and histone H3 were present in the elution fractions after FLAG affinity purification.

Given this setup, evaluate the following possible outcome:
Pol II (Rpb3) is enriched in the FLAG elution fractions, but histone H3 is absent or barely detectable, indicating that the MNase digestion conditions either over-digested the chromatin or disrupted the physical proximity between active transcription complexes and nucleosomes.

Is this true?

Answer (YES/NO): NO